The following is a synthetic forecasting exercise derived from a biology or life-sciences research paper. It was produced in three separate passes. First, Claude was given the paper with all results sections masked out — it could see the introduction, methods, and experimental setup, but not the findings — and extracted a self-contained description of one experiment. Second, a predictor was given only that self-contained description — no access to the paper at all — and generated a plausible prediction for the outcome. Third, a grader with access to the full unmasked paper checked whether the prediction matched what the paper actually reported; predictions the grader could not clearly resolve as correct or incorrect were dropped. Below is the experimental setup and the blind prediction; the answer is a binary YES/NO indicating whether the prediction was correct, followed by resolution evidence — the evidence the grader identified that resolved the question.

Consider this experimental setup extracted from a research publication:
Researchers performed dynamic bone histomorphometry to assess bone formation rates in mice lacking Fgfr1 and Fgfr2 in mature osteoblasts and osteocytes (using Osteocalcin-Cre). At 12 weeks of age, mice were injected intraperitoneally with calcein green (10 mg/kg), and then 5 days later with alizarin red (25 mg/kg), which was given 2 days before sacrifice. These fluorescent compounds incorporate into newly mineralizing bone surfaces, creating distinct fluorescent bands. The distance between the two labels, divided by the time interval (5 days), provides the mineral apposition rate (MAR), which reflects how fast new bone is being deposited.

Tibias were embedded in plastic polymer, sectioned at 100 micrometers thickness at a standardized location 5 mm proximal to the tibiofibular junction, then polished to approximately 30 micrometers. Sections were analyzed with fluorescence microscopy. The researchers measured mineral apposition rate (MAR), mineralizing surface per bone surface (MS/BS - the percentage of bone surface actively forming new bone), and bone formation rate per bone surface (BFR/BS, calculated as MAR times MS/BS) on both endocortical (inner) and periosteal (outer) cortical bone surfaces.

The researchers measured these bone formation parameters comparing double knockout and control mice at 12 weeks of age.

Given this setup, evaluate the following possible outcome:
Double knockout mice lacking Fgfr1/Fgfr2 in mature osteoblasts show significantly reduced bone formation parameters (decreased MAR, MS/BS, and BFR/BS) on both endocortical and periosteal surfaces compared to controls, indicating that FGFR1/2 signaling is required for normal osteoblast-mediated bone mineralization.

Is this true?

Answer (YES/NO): NO